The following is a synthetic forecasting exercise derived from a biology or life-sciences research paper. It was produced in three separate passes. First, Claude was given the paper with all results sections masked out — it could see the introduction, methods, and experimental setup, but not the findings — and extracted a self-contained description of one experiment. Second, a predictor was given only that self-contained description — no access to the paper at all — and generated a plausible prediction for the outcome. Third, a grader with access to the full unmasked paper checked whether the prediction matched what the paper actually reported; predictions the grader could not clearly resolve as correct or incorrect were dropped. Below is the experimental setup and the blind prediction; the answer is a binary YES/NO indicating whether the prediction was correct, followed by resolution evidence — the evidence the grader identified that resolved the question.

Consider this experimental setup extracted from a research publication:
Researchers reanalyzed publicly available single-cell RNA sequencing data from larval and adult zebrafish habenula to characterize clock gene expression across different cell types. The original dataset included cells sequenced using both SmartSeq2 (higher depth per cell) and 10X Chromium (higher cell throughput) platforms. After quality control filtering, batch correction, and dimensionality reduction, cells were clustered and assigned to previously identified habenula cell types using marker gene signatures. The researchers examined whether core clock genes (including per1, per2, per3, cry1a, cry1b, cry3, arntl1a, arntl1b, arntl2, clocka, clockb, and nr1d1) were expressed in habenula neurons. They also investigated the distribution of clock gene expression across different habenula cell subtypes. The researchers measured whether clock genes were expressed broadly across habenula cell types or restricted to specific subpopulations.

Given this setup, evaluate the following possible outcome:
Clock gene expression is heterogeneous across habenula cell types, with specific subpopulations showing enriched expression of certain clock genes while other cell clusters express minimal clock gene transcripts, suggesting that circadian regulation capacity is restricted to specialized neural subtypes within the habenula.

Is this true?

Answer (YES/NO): NO